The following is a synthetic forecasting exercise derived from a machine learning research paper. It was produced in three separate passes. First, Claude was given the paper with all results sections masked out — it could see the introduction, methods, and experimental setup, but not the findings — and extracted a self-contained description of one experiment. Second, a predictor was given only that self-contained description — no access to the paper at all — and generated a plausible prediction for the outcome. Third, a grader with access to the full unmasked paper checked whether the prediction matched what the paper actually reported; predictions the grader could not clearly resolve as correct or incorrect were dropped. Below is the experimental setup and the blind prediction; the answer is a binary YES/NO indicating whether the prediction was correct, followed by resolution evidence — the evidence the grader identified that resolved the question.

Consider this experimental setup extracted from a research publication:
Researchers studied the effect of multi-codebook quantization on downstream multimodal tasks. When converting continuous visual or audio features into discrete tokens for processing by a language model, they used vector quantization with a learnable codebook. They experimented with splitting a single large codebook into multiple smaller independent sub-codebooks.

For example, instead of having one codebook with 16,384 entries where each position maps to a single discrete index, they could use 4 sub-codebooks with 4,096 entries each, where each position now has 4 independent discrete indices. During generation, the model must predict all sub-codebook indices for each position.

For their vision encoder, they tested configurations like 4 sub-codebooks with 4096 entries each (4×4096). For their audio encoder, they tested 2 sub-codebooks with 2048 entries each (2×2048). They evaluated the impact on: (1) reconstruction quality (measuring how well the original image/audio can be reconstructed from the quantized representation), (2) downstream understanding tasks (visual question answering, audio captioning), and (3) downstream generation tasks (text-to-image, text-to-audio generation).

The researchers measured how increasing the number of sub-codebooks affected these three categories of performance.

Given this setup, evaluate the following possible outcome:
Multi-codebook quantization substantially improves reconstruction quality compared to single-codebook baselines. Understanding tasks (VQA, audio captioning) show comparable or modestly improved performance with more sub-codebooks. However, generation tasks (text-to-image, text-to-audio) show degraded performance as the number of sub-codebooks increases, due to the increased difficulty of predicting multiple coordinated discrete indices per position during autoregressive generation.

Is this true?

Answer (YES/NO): YES